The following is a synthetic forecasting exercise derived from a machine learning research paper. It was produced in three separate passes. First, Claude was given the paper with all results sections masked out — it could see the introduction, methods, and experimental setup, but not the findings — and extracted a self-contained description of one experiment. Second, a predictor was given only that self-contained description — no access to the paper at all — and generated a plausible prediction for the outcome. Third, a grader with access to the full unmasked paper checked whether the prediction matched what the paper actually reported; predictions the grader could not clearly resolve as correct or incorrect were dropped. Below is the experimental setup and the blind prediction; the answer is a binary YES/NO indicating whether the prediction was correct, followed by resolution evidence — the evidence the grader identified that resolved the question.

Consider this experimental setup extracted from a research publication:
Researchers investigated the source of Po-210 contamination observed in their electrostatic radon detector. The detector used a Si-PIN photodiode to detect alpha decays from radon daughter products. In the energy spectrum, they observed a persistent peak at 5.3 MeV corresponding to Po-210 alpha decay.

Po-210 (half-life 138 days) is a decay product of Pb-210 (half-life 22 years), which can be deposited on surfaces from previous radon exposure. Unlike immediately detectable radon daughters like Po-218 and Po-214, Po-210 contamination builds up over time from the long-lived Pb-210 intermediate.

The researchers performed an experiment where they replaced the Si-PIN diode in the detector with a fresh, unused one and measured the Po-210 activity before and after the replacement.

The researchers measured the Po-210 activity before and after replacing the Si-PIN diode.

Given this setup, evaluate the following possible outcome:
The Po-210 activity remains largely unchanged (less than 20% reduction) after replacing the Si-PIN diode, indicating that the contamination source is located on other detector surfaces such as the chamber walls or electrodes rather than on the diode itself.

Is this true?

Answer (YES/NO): NO